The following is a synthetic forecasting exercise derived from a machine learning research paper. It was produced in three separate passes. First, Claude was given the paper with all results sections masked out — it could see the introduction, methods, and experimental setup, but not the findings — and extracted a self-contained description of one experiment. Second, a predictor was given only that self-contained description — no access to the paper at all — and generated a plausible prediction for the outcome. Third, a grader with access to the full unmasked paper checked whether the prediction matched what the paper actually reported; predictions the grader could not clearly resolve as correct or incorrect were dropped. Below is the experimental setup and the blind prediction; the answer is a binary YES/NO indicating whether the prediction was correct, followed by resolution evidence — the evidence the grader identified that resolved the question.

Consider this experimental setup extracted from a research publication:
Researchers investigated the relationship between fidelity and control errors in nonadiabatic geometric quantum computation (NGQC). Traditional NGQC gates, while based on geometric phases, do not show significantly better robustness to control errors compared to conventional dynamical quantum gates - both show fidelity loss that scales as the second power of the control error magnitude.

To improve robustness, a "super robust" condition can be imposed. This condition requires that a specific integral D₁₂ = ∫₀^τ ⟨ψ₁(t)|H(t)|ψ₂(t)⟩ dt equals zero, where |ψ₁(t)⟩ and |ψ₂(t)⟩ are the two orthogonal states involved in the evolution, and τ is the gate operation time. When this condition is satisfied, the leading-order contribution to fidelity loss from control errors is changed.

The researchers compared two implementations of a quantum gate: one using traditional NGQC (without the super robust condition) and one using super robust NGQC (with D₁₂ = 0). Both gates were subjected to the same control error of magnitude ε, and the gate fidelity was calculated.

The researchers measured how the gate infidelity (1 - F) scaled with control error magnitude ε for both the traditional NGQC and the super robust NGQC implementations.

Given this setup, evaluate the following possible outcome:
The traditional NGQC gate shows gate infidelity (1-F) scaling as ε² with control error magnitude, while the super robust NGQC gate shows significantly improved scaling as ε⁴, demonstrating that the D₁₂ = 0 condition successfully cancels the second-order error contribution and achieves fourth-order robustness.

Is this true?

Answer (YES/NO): YES